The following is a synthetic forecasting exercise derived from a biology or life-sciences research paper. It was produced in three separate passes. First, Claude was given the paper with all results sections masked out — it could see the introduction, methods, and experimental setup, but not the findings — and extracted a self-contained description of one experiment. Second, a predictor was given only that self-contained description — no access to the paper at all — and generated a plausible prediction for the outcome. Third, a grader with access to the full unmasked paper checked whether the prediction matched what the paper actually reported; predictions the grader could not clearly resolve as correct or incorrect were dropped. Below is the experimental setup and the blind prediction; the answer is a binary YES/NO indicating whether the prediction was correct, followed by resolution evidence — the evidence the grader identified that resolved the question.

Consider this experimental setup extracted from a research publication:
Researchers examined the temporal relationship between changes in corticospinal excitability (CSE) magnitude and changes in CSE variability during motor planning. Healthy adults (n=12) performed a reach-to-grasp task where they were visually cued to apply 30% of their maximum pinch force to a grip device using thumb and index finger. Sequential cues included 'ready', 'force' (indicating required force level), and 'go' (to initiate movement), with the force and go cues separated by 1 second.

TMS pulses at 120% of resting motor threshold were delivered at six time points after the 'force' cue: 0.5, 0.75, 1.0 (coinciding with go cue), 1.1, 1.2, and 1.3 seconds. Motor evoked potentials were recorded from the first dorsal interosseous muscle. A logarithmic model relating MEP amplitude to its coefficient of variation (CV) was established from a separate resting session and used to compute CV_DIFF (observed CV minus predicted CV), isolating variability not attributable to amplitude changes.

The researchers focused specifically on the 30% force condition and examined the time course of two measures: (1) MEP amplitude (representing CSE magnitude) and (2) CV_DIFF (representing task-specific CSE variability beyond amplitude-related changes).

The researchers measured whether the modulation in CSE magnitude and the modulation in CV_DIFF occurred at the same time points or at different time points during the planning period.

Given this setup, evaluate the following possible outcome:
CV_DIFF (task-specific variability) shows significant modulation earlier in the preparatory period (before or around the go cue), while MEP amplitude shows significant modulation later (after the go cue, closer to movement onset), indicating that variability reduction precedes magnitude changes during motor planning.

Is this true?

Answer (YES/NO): NO